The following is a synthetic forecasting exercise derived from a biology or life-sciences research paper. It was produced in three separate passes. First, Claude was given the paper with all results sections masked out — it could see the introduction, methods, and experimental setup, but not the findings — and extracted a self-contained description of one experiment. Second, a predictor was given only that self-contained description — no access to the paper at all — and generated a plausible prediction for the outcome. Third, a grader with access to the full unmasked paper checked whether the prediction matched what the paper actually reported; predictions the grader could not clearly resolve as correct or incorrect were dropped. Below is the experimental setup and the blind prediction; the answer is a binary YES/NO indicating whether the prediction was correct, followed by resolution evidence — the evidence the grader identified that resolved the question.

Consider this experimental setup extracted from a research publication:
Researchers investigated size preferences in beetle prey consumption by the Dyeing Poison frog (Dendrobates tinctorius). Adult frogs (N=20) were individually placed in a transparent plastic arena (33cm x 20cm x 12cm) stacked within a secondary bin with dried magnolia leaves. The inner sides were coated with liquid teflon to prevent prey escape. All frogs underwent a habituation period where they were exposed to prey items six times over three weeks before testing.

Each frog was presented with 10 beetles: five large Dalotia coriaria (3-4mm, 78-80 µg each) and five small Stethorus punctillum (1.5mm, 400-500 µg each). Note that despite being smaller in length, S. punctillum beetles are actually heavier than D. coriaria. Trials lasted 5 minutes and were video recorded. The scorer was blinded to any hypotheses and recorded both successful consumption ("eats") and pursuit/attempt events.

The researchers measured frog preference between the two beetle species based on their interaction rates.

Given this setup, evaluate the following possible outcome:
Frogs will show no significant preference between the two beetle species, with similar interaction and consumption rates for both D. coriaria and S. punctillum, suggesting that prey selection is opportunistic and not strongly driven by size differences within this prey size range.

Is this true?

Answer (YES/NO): NO